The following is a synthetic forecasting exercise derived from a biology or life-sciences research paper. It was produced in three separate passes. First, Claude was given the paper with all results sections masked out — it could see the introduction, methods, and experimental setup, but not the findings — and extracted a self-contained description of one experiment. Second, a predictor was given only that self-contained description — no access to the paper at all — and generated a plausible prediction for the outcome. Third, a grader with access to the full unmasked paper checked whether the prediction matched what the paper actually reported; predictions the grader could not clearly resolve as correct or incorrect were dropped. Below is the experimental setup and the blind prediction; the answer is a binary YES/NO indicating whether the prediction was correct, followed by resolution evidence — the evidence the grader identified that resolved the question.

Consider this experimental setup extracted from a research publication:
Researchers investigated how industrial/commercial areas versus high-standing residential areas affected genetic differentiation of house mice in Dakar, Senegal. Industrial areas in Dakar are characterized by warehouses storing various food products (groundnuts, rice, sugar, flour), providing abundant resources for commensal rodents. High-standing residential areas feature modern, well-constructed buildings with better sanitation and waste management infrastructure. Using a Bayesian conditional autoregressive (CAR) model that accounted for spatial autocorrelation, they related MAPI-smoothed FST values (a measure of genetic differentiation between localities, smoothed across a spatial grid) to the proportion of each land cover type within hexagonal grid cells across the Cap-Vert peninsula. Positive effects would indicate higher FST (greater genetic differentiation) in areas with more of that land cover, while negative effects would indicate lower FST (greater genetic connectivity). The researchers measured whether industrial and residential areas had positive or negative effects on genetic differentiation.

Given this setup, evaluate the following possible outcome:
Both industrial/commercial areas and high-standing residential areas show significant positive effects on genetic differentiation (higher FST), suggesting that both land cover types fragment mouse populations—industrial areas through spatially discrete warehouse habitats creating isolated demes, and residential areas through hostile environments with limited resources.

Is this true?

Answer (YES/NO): NO